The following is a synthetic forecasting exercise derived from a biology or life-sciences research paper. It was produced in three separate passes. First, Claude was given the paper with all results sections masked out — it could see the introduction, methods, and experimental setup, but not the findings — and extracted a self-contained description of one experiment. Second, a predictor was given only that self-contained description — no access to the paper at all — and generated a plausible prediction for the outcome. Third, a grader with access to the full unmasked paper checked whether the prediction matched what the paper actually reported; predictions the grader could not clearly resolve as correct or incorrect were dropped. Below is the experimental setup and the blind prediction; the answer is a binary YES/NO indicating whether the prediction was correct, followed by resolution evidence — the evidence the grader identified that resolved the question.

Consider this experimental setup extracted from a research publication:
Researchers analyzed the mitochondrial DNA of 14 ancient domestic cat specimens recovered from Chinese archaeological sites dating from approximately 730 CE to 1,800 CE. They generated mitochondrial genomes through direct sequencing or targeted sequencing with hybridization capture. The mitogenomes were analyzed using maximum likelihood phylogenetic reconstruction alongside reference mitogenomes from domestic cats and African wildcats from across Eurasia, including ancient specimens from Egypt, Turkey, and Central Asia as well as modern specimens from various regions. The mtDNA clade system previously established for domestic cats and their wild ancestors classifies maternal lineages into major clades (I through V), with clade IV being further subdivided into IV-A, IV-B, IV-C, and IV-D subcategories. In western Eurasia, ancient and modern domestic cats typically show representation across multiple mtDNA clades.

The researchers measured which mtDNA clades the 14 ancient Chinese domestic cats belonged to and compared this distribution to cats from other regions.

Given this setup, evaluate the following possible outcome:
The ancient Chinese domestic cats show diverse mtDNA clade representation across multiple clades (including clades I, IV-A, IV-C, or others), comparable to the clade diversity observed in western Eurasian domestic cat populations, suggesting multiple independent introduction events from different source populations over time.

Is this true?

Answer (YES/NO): NO